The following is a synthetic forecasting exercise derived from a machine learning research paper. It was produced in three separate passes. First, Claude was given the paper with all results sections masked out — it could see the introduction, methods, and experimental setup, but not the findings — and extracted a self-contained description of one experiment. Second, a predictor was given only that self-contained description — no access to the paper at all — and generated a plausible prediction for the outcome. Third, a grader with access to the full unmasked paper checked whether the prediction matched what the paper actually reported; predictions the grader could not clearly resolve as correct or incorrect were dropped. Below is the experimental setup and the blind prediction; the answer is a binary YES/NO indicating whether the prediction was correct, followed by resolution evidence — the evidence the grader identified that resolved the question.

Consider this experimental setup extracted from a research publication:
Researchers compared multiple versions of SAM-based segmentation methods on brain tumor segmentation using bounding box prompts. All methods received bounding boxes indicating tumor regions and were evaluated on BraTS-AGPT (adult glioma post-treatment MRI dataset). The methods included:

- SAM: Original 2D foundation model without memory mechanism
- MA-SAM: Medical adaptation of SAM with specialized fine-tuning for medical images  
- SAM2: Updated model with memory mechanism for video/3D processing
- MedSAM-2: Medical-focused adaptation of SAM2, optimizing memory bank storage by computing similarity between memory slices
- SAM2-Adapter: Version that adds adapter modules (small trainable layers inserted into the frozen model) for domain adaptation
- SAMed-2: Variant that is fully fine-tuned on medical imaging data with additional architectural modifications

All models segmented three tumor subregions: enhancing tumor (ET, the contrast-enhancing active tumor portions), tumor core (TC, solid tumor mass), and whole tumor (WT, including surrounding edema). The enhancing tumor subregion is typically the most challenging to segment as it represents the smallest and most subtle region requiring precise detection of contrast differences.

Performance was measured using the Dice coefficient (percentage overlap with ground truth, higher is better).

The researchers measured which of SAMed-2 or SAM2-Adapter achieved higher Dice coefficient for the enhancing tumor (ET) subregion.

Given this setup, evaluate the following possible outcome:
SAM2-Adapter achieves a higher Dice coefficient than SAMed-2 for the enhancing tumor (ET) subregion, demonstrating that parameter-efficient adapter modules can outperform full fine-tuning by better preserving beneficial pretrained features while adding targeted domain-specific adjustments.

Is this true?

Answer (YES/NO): NO